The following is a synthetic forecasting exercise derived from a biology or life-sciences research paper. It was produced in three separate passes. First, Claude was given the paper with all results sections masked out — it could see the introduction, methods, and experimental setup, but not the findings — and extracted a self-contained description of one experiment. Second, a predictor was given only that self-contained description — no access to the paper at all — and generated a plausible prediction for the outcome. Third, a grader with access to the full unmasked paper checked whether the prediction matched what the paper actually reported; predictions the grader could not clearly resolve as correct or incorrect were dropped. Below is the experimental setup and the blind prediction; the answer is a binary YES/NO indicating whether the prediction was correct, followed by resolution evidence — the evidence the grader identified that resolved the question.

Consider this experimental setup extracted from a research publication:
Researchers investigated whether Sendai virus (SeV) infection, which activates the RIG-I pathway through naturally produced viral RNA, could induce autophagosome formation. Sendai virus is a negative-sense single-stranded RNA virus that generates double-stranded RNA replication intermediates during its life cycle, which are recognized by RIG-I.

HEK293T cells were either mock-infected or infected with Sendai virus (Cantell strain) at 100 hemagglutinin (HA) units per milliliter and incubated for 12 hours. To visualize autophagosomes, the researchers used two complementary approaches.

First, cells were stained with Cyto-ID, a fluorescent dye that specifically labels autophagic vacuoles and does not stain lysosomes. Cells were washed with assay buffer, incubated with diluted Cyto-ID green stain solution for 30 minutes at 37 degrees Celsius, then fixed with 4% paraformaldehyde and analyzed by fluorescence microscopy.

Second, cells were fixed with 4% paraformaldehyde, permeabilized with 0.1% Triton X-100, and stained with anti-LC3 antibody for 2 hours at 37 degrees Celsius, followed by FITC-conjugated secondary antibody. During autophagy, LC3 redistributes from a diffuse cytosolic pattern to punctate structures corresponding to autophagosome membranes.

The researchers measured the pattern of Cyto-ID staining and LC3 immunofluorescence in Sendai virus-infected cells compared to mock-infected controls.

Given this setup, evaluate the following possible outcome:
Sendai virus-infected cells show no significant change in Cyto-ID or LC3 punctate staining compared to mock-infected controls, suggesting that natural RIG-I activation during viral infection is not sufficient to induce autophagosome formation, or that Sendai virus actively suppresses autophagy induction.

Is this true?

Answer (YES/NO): NO